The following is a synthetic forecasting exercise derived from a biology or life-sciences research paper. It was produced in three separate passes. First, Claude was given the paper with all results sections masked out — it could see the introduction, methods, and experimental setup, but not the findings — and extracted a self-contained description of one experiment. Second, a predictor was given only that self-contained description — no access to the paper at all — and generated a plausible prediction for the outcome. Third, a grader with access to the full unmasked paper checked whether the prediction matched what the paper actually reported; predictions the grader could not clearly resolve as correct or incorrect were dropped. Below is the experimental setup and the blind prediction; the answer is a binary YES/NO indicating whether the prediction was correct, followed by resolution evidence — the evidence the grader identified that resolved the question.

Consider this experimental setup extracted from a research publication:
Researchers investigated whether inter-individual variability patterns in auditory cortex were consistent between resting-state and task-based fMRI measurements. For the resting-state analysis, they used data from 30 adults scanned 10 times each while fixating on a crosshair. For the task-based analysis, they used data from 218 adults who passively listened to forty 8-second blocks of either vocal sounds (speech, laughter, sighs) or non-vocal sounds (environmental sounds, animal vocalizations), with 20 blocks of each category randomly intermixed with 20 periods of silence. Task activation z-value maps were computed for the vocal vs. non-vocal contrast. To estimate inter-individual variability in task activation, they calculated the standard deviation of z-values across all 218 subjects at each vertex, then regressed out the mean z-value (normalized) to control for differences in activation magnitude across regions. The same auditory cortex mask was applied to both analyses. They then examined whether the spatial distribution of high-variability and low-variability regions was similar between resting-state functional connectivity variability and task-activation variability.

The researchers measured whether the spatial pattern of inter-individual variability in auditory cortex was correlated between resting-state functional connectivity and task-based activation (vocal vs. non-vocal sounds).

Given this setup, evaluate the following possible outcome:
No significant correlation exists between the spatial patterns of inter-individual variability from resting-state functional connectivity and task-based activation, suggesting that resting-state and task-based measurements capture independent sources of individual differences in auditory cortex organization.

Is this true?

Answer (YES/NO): NO